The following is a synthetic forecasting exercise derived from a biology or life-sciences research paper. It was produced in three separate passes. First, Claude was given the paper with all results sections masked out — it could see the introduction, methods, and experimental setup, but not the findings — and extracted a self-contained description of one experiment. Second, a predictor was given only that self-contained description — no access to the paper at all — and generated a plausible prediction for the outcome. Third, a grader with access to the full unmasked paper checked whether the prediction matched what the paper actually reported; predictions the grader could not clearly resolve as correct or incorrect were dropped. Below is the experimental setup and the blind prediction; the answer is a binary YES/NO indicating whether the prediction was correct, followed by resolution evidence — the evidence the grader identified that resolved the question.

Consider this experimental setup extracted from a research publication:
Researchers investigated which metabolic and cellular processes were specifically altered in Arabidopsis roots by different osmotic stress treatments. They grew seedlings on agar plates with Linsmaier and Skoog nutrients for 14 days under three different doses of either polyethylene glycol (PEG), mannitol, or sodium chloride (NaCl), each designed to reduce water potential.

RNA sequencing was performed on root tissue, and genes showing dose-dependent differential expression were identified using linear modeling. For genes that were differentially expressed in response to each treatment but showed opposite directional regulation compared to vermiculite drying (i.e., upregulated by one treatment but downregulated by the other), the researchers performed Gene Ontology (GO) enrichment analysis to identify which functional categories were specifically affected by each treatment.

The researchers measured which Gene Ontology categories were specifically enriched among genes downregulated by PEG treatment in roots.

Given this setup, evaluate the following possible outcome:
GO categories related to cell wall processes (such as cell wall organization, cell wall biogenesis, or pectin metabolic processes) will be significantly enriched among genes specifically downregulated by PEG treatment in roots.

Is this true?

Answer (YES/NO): NO